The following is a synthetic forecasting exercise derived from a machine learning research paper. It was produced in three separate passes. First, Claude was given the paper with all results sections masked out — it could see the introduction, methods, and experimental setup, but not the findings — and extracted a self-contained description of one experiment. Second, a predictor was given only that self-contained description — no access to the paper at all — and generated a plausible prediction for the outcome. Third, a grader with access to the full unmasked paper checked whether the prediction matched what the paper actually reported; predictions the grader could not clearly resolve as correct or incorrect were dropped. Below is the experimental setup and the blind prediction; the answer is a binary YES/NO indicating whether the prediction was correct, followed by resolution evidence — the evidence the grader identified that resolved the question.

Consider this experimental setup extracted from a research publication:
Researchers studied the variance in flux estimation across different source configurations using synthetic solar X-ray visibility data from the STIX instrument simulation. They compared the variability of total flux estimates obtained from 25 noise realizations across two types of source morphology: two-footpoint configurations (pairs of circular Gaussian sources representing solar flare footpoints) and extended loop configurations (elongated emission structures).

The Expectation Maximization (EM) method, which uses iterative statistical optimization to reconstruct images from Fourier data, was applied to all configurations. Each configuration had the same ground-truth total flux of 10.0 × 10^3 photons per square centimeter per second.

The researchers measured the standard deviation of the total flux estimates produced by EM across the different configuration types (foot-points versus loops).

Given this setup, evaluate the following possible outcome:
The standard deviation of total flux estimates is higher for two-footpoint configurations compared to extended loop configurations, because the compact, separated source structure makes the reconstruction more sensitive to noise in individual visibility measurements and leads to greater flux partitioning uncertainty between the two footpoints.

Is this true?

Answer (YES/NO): NO